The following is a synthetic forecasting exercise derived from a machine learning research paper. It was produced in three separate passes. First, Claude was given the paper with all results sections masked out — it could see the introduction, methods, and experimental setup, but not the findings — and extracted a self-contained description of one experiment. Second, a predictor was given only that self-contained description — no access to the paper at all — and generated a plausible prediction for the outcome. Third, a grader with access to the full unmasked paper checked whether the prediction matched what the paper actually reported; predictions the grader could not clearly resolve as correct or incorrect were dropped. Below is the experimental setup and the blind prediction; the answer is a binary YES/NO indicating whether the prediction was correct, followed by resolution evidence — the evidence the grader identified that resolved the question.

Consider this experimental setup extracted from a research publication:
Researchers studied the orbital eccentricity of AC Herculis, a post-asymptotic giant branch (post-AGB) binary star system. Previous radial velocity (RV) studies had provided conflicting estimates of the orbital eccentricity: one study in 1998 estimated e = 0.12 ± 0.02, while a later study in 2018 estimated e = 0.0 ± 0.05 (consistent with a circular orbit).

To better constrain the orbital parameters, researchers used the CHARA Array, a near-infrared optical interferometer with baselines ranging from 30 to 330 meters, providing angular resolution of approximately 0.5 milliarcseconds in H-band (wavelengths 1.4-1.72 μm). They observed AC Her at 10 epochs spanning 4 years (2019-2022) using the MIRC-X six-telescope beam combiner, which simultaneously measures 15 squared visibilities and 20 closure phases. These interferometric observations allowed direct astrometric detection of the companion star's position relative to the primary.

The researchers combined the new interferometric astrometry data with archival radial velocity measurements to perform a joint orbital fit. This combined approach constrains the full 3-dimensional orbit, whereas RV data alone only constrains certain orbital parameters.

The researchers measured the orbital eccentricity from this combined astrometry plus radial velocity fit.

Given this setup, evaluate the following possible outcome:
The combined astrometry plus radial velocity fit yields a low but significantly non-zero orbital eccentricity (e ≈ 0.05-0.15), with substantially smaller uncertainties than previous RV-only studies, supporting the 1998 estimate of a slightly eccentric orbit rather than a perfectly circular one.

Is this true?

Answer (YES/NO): NO